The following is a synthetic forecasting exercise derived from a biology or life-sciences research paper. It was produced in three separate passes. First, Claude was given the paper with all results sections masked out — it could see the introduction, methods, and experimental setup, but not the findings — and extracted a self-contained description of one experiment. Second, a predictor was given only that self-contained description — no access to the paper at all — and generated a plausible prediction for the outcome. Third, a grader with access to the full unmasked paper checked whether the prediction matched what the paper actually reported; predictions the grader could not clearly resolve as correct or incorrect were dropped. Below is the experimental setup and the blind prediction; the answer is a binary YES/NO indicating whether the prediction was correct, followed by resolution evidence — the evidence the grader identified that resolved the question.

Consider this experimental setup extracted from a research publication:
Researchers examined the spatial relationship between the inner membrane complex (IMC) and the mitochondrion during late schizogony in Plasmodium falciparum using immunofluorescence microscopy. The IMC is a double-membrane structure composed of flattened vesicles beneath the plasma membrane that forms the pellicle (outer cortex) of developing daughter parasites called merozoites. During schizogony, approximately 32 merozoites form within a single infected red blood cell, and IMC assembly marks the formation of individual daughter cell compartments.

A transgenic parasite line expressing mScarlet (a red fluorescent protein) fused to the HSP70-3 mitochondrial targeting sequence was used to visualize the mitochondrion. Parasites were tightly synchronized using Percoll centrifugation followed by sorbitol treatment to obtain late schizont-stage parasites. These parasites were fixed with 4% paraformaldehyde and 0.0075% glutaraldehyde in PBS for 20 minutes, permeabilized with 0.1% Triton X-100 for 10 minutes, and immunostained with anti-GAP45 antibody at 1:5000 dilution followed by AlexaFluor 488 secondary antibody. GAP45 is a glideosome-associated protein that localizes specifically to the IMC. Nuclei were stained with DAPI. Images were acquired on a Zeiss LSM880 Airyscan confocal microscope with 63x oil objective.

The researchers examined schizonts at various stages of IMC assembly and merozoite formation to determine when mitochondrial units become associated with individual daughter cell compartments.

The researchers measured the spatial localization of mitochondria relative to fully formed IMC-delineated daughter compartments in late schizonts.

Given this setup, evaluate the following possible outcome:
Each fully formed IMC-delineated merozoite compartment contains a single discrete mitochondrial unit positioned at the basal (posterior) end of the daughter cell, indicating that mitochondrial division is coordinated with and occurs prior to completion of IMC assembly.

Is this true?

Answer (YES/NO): NO